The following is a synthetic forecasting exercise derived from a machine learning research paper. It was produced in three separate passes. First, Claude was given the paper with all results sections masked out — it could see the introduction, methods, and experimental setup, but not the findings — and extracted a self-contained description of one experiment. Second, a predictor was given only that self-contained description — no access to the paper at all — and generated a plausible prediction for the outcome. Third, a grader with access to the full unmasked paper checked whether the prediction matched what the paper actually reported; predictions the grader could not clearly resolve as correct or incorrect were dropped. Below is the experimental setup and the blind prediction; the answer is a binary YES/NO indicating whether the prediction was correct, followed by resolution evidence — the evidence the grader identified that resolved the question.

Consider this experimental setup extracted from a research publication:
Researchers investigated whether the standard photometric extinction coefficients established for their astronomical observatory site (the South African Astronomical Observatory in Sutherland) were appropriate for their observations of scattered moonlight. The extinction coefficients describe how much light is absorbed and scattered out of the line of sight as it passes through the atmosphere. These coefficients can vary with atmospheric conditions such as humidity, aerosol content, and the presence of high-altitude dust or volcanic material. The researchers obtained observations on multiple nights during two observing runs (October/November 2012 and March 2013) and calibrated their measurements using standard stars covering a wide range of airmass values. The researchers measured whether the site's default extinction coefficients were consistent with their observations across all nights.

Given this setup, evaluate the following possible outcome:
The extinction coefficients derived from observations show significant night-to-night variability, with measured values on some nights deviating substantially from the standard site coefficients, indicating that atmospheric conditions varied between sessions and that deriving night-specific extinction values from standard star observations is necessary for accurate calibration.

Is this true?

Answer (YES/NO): NO